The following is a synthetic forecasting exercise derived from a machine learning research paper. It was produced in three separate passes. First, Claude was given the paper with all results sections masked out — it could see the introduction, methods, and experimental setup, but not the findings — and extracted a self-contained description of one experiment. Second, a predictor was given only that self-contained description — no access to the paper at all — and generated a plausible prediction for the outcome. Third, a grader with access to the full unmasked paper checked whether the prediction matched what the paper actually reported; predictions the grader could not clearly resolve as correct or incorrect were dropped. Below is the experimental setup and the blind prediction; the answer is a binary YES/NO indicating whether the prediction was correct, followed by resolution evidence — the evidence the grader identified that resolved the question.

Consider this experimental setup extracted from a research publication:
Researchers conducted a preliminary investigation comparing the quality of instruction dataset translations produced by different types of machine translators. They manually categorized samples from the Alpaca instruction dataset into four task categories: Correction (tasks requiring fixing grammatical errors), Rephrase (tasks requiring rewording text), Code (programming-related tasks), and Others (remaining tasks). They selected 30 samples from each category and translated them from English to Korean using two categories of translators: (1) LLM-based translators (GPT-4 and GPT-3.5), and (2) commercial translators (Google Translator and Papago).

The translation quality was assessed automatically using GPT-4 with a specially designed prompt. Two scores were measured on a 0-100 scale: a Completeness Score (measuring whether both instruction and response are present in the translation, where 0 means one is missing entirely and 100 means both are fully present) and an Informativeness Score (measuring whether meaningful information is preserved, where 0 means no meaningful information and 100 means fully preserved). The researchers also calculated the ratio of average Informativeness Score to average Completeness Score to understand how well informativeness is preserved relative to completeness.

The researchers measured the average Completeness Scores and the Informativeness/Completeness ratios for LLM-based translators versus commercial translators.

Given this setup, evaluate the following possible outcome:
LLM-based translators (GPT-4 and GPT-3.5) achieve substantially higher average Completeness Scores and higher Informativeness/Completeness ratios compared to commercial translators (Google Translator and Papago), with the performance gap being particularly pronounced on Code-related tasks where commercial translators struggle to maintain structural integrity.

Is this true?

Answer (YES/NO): NO